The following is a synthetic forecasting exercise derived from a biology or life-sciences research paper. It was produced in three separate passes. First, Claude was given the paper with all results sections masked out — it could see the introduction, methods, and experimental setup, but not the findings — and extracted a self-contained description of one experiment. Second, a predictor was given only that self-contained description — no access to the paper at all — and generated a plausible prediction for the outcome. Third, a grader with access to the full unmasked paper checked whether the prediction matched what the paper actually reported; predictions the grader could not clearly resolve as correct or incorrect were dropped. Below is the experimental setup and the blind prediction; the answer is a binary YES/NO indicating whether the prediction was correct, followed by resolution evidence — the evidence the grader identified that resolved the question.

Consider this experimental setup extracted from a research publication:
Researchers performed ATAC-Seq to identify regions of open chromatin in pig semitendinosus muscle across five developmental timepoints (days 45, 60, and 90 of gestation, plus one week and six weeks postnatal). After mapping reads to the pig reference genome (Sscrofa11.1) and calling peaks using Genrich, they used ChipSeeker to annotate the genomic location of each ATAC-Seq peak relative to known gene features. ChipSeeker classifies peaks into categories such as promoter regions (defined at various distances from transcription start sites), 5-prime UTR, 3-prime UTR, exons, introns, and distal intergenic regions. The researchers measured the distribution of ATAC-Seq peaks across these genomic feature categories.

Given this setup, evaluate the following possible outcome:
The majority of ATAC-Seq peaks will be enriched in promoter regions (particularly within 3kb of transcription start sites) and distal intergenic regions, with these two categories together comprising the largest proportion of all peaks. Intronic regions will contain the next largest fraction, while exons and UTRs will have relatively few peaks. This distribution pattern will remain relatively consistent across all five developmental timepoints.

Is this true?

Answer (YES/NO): NO